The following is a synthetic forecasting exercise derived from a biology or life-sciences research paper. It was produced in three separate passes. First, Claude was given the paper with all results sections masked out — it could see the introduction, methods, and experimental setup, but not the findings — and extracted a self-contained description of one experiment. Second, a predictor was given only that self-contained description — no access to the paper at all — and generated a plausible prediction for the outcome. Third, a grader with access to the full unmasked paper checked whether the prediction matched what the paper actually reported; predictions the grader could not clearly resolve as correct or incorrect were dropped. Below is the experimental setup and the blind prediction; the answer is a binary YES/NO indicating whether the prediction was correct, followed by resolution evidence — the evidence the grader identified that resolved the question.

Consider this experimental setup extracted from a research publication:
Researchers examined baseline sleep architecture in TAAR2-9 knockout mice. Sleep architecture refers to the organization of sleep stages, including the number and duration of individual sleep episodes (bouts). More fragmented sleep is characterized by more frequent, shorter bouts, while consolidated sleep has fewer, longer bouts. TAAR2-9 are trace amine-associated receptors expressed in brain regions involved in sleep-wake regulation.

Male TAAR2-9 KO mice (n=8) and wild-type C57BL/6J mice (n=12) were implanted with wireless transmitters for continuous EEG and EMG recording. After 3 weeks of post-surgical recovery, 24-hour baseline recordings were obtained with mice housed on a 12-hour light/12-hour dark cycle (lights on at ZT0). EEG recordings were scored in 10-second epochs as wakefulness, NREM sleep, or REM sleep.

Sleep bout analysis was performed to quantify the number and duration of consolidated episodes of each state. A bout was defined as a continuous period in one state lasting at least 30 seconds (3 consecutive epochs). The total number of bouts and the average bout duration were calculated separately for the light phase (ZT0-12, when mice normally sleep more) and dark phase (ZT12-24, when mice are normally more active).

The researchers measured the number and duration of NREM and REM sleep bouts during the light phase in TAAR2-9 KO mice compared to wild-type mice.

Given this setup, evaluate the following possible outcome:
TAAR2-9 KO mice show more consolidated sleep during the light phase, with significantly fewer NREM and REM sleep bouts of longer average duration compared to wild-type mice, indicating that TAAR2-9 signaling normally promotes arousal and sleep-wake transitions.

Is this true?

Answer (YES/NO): NO